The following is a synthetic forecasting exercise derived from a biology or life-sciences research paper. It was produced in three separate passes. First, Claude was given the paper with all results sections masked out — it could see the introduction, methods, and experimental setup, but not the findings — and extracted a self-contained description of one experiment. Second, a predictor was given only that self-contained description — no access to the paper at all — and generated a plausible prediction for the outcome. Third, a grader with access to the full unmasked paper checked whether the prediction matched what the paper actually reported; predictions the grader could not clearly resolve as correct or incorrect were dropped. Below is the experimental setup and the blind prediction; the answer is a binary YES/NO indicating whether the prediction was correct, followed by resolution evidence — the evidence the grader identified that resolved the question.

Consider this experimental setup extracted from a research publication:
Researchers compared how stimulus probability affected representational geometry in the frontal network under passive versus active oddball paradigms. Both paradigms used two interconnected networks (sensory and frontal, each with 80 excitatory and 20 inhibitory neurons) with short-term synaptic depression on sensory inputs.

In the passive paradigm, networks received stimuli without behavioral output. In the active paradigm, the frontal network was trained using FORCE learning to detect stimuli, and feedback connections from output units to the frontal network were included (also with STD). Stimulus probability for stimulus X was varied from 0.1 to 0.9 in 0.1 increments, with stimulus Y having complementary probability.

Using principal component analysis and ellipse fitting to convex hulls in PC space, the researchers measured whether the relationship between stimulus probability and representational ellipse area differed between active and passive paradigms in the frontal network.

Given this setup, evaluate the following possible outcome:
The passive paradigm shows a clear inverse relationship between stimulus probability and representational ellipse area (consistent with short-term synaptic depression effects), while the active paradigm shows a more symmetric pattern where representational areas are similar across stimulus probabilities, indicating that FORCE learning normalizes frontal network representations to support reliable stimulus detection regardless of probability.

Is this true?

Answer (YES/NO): NO